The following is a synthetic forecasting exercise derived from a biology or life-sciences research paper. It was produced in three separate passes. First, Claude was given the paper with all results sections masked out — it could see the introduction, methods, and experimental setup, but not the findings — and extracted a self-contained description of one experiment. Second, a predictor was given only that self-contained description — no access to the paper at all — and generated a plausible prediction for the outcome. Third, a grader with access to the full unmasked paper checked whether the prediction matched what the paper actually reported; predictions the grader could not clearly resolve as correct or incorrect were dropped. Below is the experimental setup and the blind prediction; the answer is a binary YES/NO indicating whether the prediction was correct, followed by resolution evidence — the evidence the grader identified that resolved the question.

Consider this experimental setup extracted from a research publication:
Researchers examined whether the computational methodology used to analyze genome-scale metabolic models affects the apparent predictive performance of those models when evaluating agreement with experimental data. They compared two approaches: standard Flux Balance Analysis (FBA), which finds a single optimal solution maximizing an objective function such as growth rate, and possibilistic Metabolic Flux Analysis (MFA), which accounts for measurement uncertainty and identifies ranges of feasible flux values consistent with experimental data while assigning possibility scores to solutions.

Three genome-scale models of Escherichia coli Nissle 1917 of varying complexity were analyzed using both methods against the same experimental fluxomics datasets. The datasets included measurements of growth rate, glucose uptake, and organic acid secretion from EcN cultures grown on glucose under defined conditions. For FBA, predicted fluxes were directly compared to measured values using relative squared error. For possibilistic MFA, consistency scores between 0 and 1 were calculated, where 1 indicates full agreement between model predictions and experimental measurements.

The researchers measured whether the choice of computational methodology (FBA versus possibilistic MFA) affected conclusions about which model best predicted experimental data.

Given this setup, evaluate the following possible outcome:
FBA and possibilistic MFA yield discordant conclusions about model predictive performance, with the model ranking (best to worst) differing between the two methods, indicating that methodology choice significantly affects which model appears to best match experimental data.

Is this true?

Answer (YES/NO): YES